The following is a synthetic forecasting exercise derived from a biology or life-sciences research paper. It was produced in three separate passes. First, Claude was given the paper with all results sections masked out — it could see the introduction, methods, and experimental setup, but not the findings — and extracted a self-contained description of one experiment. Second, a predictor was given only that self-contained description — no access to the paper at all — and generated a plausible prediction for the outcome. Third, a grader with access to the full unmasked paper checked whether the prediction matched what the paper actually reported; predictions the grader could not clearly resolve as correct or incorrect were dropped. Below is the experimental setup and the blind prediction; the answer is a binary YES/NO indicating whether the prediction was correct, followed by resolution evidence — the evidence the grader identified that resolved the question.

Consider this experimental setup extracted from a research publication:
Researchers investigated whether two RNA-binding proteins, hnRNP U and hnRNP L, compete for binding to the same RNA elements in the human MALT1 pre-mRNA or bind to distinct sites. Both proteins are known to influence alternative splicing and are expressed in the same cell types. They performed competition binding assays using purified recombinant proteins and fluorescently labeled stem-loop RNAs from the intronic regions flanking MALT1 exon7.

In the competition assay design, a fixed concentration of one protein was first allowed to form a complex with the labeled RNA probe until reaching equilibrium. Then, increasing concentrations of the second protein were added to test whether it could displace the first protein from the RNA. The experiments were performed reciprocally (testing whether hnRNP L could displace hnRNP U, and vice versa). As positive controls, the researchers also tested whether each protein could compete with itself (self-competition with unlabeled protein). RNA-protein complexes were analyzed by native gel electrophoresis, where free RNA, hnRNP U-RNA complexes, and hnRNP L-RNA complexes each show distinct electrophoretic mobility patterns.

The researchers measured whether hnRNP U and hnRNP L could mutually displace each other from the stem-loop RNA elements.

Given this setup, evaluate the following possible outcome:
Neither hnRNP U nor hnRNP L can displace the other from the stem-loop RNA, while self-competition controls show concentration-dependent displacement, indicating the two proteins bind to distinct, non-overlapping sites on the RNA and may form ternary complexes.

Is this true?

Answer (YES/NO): NO